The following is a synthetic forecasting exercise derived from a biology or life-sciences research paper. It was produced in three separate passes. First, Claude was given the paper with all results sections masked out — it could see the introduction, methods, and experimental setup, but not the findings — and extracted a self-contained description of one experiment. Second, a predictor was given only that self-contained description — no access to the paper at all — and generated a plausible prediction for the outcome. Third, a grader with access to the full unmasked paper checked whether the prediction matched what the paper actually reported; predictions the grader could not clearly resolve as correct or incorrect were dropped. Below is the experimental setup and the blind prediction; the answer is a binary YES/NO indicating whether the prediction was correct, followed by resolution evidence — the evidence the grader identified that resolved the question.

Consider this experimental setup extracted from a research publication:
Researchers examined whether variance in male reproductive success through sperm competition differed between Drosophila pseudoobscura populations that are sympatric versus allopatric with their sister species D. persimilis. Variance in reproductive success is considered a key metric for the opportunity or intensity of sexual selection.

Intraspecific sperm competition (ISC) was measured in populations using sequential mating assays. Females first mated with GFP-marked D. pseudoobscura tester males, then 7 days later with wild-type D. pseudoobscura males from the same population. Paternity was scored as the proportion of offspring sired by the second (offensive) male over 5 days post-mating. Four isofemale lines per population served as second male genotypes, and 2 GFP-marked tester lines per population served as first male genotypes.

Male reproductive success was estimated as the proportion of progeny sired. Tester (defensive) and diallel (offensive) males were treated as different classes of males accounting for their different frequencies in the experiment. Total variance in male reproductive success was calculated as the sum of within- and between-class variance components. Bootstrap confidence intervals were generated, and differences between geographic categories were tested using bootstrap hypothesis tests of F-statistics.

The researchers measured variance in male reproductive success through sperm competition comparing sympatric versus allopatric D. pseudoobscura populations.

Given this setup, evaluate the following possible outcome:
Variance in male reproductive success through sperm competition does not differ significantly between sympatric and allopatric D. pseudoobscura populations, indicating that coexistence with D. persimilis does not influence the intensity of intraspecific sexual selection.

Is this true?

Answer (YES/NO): NO